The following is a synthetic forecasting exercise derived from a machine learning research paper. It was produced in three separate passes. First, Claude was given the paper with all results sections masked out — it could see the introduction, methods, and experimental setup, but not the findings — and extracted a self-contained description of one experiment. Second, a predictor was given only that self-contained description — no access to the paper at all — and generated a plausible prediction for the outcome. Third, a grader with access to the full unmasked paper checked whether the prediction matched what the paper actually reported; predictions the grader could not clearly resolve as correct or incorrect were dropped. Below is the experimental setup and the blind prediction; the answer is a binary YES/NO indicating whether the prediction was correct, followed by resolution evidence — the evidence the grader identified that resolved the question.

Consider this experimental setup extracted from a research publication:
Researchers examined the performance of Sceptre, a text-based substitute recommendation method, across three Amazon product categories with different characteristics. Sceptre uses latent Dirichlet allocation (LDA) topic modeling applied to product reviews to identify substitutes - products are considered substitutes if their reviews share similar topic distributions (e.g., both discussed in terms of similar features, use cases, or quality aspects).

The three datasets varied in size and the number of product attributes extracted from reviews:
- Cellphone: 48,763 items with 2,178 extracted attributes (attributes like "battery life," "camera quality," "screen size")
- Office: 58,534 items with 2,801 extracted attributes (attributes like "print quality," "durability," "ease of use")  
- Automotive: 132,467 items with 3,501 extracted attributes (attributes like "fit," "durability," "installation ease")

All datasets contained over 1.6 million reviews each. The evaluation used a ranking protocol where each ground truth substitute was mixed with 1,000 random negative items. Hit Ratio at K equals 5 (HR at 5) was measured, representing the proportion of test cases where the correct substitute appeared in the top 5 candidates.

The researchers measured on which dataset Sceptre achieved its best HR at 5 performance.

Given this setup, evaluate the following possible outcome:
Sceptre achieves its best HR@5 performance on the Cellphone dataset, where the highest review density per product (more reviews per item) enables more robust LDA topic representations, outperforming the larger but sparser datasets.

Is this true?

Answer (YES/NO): NO